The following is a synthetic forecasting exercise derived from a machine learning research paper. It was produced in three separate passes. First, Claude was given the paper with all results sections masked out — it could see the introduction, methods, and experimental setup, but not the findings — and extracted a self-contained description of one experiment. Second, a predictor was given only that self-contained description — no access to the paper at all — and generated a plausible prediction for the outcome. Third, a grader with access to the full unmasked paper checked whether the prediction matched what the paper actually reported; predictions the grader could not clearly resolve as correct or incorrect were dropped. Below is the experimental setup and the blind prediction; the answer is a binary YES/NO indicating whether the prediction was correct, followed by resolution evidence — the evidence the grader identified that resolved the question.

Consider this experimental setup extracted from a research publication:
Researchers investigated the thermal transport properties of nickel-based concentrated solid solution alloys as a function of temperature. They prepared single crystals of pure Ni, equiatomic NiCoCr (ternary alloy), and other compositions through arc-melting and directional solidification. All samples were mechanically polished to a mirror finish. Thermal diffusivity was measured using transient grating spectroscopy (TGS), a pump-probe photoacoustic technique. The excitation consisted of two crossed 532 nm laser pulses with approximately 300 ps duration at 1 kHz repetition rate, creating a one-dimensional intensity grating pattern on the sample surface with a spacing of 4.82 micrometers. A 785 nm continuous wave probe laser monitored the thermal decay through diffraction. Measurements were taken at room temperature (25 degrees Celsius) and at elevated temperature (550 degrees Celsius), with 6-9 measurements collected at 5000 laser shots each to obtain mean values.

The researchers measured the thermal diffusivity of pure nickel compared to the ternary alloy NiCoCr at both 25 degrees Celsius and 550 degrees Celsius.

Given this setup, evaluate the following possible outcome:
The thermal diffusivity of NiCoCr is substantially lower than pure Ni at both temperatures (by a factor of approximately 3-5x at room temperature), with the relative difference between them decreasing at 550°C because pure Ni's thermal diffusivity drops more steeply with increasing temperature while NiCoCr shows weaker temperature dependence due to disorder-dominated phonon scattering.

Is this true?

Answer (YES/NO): NO